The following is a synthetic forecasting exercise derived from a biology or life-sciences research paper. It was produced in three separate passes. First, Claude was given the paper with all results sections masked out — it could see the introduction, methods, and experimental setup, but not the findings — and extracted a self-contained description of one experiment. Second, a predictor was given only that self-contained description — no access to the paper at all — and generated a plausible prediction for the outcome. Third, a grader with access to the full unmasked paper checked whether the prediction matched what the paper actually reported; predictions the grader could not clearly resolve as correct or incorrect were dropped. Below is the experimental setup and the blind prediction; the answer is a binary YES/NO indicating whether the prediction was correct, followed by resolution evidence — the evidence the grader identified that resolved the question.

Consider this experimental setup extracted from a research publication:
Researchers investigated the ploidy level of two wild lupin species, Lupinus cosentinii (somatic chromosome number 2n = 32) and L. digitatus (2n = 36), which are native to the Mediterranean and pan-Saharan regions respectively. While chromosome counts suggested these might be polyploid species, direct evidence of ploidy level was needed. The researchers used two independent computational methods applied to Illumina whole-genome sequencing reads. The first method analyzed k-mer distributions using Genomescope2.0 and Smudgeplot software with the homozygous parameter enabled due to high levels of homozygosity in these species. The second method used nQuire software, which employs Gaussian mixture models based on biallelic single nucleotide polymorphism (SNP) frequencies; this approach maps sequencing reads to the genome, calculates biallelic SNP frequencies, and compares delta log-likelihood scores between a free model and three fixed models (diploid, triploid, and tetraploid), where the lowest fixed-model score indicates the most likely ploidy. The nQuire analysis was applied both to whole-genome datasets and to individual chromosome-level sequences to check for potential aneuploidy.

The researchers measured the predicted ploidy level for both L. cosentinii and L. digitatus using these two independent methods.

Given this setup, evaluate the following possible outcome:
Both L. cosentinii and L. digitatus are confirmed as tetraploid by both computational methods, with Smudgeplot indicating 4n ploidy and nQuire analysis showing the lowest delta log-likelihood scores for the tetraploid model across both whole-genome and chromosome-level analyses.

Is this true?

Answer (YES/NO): YES